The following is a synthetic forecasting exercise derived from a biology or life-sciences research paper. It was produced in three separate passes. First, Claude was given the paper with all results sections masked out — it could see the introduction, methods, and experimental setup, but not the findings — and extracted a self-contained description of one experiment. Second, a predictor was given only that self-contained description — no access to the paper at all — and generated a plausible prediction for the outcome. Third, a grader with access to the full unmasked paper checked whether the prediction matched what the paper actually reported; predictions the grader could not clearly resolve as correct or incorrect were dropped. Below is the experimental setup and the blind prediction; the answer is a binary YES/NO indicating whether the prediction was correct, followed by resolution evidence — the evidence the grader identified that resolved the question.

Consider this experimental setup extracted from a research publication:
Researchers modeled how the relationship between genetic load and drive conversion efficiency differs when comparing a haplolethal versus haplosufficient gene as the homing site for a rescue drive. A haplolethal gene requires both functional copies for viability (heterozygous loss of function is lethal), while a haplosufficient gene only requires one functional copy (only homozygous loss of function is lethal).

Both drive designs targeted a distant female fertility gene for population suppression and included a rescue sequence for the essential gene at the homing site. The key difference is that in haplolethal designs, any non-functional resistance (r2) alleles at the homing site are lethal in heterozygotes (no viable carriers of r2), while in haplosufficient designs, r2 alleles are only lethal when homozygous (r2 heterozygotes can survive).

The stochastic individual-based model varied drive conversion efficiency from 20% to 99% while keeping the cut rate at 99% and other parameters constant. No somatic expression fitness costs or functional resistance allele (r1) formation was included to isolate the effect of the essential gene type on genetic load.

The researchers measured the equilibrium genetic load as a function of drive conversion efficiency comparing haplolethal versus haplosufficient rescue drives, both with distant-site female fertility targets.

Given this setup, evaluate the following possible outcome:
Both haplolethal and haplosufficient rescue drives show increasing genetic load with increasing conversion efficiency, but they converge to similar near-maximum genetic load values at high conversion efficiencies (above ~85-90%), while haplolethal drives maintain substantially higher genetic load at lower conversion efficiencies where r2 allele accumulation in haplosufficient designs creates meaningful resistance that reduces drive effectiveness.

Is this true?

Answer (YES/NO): NO